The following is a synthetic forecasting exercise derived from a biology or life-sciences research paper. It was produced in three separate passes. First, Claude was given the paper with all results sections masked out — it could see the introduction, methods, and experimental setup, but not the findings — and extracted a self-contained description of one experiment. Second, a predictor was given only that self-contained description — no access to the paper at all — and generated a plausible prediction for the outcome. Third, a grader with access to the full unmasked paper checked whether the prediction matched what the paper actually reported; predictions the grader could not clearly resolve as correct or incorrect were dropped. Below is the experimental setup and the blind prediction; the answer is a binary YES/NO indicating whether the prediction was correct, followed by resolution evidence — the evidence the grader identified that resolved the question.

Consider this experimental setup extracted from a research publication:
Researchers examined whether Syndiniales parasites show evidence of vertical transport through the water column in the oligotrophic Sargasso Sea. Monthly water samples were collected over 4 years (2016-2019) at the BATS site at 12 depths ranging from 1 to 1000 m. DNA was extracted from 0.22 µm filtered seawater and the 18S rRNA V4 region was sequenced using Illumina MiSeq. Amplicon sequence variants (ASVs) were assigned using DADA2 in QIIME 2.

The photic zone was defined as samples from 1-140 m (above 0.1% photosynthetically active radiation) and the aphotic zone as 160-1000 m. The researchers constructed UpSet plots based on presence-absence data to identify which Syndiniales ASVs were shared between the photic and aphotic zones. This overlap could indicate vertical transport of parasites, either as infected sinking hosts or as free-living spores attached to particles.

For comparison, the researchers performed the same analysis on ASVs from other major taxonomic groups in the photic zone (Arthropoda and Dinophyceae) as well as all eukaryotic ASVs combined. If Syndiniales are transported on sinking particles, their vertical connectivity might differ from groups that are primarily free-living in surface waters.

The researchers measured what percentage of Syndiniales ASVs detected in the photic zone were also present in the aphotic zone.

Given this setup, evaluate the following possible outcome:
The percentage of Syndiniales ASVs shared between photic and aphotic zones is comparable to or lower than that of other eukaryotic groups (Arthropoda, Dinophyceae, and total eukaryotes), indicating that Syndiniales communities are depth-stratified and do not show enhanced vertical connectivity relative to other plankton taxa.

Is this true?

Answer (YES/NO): NO